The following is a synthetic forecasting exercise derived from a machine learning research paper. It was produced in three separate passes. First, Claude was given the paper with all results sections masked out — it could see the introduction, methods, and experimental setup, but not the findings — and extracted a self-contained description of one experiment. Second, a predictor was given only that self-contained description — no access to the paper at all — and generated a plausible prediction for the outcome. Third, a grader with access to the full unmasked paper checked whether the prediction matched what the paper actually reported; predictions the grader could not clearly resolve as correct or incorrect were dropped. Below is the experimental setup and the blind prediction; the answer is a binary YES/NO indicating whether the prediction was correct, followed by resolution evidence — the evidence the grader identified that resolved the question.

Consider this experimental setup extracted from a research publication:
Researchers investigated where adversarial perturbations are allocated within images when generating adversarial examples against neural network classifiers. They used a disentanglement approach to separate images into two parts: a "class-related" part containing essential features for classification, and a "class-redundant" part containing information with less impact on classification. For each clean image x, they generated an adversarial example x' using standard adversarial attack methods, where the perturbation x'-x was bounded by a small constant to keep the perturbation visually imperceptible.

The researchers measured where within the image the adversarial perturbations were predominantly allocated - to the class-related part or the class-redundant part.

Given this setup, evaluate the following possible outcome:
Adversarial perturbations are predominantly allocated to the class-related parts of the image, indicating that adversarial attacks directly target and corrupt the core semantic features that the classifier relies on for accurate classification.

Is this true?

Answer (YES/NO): YES